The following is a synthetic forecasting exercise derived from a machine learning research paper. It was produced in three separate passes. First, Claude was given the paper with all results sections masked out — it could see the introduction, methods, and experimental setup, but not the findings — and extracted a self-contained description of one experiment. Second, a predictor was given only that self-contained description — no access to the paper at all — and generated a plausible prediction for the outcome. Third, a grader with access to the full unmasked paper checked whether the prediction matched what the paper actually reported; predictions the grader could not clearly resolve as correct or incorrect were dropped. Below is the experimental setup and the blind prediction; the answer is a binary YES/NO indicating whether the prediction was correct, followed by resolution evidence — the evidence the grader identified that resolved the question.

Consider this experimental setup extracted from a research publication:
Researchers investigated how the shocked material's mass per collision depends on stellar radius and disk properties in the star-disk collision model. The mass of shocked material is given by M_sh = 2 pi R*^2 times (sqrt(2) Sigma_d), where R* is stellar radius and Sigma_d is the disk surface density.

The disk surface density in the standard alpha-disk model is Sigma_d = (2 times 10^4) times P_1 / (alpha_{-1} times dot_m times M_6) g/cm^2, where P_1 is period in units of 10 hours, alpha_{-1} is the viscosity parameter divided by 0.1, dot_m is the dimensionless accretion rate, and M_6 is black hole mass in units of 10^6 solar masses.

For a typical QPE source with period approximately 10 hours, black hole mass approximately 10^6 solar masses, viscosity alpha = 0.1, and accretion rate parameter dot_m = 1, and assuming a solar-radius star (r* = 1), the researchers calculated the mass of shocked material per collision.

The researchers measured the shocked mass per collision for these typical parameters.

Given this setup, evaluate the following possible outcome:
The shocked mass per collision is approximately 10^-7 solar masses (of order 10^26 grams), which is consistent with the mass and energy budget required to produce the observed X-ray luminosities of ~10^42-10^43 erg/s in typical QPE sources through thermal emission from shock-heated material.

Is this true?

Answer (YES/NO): NO